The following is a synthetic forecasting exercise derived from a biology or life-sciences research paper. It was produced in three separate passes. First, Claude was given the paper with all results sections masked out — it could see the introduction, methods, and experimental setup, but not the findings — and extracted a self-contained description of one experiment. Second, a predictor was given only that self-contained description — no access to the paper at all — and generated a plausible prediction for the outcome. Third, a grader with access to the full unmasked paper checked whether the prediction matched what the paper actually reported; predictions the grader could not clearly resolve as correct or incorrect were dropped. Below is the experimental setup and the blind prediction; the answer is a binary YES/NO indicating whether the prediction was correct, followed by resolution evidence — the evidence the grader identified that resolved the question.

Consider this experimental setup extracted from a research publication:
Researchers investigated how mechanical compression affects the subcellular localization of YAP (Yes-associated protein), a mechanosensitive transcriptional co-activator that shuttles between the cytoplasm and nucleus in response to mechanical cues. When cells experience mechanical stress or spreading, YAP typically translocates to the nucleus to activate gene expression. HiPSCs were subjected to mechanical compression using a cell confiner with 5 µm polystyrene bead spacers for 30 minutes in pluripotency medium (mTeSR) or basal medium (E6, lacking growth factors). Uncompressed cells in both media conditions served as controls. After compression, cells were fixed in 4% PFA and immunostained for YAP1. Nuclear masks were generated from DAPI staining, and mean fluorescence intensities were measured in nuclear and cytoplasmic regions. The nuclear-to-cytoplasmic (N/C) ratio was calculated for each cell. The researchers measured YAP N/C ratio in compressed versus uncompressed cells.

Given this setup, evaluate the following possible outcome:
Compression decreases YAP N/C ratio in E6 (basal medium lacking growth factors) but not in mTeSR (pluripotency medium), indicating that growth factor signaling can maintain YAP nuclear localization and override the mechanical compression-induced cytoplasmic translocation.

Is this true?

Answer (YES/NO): NO